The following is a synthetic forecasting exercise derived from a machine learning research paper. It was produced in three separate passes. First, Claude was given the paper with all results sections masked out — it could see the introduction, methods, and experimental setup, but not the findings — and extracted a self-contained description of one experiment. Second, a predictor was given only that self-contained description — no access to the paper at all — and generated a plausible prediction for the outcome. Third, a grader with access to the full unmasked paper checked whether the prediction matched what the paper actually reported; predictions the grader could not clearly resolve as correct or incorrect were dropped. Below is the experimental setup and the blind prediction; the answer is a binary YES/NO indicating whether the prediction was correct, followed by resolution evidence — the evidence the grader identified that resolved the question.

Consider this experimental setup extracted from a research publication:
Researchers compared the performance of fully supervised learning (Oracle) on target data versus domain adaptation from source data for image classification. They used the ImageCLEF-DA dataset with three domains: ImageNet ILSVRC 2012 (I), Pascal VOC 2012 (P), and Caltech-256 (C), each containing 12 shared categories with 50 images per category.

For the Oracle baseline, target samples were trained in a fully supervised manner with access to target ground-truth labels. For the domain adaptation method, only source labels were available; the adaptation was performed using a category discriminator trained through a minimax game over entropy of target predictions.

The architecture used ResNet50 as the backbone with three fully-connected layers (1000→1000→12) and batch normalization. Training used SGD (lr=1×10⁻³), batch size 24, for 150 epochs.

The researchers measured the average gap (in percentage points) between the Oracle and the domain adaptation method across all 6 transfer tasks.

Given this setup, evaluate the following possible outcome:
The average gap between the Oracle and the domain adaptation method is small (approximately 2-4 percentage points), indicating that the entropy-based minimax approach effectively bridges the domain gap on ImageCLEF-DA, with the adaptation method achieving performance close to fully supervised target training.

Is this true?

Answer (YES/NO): NO